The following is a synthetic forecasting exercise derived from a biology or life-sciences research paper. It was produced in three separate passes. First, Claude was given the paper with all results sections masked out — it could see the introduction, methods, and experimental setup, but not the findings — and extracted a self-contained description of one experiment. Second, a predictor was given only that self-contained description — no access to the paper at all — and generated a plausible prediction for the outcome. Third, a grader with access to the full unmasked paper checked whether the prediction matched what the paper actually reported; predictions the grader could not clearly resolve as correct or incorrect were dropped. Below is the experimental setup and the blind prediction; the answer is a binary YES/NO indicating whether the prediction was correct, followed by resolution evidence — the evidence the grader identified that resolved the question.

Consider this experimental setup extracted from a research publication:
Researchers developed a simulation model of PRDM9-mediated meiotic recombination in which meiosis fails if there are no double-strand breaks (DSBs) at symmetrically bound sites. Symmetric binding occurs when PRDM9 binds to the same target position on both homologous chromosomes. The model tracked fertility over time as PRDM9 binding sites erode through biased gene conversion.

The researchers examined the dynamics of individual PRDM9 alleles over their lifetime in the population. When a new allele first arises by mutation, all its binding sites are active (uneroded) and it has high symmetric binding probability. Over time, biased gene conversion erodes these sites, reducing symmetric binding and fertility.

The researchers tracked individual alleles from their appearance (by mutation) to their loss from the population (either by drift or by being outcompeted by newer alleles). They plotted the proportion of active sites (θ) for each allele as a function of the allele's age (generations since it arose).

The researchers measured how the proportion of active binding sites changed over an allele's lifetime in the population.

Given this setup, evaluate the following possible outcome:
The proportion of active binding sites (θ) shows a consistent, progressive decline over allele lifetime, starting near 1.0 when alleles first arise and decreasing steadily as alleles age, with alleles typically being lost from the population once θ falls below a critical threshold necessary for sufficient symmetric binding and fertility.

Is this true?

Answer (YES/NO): NO